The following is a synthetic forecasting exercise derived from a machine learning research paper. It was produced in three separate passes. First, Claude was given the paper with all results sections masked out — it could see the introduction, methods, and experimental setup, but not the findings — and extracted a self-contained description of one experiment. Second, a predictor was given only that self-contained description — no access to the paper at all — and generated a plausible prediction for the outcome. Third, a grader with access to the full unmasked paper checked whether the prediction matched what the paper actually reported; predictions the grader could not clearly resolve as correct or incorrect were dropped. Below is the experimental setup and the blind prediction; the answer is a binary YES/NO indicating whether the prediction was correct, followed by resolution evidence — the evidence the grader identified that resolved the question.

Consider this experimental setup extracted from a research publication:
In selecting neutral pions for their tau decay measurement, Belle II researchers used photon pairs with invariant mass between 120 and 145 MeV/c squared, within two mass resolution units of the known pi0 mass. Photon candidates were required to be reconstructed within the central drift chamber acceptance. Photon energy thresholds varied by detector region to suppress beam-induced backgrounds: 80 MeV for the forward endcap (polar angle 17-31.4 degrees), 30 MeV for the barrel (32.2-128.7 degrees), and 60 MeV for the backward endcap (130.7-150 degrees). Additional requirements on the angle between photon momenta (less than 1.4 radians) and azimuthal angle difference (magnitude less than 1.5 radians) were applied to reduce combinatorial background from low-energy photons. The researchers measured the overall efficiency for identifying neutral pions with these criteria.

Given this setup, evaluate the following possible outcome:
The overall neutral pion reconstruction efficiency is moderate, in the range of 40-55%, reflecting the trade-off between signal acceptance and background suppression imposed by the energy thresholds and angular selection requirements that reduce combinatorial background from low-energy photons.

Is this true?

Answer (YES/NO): NO